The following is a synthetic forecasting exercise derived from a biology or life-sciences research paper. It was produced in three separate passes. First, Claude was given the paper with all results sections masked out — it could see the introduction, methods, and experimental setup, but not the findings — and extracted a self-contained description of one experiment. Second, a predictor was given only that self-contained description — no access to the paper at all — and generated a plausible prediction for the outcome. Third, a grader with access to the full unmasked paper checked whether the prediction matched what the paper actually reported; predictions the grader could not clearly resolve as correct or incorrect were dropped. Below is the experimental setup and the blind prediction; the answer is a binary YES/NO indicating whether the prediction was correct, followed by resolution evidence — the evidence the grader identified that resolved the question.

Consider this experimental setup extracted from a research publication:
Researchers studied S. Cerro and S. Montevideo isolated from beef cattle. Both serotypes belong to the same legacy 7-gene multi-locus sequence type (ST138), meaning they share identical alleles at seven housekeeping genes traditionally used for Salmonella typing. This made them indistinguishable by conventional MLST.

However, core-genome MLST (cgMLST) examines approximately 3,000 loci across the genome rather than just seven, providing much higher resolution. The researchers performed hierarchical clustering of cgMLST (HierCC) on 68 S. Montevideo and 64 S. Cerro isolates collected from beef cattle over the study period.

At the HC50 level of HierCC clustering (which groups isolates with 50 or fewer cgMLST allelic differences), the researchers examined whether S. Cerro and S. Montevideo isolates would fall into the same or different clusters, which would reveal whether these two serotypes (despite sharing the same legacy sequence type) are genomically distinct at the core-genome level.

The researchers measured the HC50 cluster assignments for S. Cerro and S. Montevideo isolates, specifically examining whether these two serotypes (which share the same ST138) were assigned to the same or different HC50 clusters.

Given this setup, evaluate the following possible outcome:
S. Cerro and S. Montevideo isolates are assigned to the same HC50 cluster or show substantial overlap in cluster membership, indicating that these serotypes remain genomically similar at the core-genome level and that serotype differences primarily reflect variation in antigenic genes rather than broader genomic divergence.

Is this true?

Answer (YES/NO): NO